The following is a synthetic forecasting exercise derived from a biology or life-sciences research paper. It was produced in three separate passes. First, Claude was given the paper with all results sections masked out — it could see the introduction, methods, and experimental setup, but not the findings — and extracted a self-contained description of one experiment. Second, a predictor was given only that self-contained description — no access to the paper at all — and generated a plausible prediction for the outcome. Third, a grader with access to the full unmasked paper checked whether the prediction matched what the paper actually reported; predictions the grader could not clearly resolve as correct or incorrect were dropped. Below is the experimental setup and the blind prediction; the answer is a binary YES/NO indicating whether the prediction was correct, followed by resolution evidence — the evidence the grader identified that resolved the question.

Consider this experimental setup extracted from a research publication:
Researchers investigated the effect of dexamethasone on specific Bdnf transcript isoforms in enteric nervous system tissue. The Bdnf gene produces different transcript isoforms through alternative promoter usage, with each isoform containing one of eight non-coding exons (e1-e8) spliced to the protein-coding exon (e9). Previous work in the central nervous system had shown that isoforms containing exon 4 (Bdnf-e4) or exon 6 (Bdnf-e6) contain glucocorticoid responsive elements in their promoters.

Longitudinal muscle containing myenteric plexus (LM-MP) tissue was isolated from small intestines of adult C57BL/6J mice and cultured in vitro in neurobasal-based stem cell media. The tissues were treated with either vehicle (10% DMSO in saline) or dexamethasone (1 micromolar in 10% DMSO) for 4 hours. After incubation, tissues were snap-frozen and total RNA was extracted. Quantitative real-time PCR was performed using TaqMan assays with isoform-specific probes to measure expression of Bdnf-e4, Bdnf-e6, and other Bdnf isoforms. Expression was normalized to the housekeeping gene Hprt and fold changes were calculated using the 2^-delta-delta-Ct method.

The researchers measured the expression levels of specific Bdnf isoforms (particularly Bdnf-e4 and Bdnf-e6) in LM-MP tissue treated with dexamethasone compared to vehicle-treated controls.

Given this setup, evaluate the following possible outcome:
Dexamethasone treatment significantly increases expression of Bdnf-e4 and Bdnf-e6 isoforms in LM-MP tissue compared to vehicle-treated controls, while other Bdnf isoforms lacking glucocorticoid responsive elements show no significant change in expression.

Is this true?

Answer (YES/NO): NO